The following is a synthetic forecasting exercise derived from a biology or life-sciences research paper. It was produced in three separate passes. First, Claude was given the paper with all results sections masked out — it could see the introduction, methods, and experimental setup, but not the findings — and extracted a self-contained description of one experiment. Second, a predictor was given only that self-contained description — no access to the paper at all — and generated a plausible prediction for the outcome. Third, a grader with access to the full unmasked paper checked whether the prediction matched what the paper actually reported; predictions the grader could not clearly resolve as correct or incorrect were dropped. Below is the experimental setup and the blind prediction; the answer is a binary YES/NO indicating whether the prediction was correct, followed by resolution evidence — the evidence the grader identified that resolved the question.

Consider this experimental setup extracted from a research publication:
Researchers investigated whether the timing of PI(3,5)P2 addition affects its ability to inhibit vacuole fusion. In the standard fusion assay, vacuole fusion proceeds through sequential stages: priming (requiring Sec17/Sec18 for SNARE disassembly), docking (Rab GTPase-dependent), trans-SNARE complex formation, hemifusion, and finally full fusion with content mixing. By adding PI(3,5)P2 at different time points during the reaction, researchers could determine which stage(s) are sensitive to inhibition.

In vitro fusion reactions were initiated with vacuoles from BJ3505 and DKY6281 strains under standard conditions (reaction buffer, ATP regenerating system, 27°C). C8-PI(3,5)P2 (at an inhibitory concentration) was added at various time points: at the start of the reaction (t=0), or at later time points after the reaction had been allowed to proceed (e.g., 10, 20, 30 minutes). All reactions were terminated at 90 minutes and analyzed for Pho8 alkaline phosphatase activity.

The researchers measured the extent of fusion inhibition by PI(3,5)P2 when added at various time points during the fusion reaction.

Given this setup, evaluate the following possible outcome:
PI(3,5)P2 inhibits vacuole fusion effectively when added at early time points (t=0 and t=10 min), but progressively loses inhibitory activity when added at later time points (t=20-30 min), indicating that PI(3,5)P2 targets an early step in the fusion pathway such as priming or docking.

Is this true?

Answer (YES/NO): NO